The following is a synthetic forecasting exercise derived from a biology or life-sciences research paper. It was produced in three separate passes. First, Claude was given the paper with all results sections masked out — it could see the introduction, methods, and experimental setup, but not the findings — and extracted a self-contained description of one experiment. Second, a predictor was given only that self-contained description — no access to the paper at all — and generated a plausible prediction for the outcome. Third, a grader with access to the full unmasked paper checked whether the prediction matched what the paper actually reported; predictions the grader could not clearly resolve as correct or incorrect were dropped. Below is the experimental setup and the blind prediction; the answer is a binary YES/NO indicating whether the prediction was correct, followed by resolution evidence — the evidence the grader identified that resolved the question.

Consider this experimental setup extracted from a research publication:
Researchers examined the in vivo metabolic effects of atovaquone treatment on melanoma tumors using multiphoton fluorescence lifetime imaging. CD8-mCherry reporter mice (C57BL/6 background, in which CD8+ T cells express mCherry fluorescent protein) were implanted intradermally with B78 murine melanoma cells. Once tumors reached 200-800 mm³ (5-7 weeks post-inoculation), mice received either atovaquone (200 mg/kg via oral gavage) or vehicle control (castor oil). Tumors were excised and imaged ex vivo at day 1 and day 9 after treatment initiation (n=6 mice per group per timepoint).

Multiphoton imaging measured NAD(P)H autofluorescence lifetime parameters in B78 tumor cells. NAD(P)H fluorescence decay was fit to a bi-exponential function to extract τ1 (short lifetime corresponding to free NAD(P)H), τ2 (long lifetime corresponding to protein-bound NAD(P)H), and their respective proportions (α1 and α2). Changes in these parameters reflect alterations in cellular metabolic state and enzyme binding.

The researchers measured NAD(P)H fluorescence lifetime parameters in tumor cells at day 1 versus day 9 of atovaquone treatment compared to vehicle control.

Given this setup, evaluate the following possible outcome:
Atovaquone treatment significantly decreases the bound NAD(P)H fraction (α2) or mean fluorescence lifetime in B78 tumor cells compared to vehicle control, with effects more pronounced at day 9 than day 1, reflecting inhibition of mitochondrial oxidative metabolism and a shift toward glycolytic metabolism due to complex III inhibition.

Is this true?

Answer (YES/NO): NO